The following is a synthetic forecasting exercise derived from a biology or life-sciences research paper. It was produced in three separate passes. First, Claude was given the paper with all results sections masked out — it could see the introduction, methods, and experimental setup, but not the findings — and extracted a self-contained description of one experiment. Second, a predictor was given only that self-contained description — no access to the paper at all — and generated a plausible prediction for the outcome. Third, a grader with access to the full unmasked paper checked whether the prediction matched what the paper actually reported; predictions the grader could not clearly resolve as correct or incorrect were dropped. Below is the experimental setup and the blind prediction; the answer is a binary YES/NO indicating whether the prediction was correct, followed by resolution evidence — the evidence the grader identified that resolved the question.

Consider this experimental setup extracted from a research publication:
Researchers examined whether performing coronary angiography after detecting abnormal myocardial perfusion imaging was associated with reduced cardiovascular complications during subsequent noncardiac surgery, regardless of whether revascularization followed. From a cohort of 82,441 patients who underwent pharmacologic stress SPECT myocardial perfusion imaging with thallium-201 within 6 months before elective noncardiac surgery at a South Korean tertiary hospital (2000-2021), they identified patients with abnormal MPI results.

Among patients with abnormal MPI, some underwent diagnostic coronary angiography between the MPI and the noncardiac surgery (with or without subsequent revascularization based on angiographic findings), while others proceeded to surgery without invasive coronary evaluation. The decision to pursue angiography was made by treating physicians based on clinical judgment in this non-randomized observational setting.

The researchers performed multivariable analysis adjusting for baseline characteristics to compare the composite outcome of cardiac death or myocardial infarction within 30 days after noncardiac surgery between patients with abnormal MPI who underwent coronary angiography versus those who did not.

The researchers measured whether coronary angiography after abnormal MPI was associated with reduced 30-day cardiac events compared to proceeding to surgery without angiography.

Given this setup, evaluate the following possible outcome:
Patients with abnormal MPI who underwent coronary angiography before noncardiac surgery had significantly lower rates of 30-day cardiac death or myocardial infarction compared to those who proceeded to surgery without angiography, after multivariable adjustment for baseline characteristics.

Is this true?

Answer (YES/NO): NO